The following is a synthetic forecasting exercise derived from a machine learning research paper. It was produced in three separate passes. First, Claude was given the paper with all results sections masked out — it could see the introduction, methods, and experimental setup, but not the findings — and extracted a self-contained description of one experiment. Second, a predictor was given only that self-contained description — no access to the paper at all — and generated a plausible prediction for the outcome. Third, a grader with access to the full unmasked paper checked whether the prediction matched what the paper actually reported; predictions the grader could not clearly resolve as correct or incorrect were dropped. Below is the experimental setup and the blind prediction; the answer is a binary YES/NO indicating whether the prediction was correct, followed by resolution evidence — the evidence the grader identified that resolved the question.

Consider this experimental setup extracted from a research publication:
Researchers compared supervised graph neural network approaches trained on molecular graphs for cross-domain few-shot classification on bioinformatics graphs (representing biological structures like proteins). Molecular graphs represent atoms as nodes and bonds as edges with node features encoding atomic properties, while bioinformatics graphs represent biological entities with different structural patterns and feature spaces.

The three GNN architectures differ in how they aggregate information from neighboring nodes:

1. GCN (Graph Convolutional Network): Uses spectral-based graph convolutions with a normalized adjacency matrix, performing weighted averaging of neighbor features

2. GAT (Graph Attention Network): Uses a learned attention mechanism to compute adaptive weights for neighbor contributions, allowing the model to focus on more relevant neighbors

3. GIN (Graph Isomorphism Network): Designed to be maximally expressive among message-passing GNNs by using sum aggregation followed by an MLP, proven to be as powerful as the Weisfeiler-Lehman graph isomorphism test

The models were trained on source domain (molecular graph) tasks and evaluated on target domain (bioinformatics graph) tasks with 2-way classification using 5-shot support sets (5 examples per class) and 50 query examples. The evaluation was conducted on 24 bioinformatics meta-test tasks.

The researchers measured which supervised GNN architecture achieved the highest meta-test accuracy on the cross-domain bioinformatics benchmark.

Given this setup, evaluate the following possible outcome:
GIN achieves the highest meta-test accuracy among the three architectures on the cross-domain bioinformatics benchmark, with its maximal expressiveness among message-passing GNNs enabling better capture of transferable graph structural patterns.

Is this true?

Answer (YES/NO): YES